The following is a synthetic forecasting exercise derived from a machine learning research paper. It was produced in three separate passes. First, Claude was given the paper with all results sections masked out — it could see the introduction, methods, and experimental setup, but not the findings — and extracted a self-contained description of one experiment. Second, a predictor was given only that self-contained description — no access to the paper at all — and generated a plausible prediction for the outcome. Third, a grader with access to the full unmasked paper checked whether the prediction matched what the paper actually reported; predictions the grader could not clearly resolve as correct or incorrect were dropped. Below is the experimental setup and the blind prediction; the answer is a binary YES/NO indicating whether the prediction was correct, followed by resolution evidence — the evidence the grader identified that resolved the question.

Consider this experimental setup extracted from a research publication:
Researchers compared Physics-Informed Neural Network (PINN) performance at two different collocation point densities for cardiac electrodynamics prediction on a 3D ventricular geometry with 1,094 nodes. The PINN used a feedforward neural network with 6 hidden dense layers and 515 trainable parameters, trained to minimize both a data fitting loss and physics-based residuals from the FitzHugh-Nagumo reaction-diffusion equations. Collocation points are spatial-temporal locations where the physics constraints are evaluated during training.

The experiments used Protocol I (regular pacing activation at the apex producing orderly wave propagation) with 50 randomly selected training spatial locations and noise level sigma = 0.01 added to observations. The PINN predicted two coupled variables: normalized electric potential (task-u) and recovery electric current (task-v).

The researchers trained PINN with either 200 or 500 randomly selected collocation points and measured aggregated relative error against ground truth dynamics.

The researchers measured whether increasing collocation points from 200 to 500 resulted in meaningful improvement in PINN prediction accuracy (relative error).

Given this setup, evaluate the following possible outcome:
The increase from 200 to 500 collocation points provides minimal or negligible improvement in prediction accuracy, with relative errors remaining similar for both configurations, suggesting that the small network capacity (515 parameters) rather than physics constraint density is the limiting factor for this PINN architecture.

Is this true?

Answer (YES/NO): NO